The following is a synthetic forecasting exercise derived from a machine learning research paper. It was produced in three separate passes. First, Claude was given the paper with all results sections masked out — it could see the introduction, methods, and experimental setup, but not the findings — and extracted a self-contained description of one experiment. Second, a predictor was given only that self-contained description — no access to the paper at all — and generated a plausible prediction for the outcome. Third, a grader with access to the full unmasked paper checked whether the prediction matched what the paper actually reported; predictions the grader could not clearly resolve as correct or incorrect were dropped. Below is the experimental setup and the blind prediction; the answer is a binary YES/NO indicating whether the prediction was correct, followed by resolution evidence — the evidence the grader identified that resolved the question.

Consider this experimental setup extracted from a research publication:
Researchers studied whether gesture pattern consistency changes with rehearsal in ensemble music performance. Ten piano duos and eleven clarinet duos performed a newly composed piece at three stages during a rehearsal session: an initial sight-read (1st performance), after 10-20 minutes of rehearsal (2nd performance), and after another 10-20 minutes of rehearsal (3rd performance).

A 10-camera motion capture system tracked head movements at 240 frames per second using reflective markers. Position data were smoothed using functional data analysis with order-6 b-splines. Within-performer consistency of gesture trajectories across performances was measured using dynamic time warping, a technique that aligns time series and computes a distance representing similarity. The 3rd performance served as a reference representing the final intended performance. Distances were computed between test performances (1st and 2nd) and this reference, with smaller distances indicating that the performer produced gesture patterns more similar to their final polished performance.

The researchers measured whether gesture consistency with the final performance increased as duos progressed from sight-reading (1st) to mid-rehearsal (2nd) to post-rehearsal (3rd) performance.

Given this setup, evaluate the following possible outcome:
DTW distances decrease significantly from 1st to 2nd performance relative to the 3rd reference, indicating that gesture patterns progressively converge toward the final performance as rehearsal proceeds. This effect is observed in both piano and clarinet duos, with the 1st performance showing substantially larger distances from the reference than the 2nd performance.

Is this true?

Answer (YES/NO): YES